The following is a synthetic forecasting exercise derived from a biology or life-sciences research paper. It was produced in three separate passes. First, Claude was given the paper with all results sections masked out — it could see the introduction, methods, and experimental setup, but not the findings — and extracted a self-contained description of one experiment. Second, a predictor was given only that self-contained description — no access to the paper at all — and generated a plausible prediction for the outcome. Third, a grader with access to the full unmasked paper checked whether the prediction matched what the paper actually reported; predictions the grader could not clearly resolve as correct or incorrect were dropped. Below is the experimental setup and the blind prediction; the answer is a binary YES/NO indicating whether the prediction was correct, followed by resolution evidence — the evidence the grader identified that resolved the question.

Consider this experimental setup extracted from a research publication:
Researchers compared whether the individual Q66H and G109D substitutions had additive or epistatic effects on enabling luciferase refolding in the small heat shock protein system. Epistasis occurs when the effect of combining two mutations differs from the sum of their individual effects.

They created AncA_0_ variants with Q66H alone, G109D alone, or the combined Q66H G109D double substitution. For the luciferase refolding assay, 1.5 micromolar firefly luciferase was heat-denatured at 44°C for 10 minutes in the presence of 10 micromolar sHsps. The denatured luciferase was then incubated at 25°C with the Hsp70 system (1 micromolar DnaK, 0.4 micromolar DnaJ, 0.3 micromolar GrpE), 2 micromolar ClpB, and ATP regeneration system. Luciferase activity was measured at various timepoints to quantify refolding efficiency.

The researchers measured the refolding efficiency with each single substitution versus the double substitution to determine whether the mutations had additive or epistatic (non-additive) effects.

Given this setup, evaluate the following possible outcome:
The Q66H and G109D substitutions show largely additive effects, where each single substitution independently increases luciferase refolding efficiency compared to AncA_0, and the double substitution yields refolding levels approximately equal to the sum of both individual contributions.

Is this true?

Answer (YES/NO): NO